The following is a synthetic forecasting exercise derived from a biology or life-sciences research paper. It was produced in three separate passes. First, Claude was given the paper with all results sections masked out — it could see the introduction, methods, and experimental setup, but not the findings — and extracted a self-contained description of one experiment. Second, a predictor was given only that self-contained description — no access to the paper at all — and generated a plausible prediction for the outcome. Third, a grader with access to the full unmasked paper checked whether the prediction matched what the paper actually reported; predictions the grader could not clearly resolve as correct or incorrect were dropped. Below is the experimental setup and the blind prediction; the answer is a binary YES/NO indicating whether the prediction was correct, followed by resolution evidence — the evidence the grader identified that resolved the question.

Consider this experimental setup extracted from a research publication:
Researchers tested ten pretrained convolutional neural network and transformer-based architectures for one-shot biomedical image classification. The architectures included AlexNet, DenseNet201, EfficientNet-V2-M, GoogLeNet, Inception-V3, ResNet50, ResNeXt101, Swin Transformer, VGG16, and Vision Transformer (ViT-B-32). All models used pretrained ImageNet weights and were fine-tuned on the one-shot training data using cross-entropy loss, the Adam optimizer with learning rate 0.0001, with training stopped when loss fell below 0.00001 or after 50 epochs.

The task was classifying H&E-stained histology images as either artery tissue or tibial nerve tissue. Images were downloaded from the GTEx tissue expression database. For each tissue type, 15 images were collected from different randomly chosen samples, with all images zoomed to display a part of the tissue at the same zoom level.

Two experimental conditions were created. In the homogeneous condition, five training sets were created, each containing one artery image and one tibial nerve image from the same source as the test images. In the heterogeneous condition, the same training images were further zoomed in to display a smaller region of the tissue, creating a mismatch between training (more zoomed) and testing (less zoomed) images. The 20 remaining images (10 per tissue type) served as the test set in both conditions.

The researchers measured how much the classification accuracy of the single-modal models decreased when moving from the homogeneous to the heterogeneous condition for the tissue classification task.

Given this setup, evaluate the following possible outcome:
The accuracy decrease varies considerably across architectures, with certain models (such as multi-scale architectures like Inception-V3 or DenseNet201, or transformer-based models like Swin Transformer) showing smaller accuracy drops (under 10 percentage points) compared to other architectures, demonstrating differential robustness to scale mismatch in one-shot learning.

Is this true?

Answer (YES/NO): NO